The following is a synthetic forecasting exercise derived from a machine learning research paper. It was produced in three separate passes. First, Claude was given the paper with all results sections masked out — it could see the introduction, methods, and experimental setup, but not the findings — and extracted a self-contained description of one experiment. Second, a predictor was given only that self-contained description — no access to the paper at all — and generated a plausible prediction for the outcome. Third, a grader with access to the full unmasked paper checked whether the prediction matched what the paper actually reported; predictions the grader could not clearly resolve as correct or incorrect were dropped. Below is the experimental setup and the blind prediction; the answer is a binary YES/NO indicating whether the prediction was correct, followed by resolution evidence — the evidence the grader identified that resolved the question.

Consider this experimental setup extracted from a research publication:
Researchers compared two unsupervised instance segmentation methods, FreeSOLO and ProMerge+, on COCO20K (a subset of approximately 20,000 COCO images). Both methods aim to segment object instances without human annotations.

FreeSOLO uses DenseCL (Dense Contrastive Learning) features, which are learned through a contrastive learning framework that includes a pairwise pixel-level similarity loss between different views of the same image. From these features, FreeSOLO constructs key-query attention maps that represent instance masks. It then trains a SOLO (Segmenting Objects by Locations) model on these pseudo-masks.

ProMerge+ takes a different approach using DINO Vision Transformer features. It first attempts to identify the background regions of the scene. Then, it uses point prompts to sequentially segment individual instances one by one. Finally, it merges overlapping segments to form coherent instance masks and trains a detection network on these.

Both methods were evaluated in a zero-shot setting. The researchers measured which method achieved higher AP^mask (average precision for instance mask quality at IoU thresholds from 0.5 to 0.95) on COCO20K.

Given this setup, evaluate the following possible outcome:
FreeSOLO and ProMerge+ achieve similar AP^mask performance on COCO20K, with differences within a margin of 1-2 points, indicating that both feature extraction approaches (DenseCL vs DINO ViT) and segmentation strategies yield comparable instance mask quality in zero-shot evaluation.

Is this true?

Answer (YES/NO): NO